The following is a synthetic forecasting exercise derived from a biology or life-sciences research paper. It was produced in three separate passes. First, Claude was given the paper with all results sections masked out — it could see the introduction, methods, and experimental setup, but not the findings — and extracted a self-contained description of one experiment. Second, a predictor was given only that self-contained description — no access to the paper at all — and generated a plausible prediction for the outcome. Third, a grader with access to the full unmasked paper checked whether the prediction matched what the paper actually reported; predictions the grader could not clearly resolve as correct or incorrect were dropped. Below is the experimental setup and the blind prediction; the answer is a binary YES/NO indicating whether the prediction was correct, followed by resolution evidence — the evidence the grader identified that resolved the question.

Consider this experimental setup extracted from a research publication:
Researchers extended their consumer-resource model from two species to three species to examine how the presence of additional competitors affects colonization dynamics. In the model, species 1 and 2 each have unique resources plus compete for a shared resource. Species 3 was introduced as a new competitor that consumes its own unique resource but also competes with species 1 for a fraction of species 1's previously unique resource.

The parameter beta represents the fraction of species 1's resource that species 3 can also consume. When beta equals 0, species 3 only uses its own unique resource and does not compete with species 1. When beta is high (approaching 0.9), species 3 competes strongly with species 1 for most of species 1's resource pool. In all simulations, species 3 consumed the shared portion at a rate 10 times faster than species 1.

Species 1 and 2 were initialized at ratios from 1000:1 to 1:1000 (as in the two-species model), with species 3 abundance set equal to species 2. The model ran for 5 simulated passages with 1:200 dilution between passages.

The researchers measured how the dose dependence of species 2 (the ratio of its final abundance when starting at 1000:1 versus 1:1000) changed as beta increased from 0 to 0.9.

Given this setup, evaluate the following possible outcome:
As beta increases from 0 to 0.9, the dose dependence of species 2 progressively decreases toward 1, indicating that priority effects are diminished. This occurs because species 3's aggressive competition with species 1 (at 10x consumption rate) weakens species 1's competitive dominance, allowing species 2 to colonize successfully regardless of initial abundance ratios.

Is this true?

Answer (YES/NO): NO